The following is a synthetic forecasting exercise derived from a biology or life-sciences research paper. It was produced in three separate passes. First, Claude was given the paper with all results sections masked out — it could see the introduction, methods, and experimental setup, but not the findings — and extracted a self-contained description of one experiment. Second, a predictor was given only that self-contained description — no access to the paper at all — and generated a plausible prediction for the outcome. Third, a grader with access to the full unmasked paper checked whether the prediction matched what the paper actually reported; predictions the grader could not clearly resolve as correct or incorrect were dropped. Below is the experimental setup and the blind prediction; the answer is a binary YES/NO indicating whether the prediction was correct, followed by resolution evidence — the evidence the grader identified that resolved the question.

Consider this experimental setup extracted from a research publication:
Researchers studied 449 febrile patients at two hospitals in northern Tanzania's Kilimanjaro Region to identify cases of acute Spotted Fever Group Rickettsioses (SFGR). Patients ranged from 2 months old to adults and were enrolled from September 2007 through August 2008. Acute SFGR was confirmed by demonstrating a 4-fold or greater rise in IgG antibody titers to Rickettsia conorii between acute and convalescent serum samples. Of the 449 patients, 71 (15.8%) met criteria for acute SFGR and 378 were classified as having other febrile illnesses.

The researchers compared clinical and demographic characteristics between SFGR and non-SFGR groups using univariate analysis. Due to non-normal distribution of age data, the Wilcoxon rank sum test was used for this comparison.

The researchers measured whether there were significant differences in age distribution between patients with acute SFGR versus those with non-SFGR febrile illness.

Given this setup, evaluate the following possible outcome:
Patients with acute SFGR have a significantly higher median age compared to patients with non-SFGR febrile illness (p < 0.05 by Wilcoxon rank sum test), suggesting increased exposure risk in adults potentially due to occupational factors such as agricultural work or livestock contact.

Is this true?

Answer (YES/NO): YES